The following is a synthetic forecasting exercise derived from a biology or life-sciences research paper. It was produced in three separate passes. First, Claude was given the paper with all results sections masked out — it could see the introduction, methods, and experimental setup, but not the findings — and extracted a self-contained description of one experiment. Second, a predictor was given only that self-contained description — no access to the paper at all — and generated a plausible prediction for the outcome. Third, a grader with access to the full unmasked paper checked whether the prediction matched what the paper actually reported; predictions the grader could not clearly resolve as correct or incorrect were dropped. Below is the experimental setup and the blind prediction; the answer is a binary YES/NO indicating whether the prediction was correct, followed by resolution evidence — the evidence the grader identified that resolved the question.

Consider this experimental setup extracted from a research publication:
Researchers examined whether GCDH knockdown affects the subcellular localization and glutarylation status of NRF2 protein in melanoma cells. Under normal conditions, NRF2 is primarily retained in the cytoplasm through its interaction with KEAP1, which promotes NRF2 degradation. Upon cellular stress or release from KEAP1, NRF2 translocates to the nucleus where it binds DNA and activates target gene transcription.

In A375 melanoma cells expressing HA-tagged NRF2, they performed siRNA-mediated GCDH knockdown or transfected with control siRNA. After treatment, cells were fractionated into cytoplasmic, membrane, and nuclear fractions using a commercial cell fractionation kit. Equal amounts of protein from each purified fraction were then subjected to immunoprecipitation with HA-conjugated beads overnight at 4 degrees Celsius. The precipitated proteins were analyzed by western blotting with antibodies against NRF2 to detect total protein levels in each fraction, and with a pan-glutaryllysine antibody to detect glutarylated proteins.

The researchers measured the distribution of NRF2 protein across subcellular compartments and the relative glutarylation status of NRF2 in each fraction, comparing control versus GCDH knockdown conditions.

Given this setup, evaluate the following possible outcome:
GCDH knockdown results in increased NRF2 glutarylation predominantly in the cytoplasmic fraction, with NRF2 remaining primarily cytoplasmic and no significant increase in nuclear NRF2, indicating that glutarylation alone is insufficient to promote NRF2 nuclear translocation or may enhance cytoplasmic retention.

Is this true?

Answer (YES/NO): NO